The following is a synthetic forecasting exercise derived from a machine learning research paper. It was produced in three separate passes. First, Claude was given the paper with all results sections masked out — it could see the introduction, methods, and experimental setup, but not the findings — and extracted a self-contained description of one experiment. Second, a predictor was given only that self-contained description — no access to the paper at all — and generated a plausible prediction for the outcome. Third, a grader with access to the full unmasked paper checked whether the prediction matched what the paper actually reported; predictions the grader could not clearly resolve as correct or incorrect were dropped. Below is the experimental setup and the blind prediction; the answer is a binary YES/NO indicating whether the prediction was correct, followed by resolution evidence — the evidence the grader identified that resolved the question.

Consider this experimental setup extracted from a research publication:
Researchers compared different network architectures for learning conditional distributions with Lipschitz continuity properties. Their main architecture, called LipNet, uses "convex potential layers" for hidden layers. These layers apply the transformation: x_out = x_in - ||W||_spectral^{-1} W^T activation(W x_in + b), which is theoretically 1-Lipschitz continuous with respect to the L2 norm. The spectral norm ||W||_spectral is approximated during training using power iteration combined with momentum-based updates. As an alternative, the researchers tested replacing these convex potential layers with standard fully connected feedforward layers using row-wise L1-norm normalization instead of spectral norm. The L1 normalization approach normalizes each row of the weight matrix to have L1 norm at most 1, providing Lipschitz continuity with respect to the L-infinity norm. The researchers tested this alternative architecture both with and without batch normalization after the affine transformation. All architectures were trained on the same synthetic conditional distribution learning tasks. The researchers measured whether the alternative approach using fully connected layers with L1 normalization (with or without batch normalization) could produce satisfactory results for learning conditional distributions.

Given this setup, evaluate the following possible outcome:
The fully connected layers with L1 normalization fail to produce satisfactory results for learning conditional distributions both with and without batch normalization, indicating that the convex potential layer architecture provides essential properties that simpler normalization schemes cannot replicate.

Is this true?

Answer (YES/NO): YES